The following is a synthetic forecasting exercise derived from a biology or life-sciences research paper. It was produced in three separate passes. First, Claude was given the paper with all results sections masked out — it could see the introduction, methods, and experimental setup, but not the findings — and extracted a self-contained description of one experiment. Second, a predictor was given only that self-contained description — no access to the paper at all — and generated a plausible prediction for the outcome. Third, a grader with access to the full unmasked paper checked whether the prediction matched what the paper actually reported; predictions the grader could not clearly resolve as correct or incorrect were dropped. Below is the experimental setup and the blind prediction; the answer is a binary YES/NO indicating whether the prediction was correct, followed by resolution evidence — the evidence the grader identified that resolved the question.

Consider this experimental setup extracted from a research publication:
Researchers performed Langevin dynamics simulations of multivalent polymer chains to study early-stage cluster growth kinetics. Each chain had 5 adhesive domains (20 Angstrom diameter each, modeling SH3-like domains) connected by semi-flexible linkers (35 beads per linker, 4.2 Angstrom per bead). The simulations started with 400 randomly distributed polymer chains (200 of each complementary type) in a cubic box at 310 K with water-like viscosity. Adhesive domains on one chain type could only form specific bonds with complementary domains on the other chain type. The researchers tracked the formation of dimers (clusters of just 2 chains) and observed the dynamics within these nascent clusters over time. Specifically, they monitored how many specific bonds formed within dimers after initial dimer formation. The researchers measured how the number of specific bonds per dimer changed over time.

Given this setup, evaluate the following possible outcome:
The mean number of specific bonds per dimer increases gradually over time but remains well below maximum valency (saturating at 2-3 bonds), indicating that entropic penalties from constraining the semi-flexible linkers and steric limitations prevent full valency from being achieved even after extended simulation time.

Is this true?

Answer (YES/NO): NO